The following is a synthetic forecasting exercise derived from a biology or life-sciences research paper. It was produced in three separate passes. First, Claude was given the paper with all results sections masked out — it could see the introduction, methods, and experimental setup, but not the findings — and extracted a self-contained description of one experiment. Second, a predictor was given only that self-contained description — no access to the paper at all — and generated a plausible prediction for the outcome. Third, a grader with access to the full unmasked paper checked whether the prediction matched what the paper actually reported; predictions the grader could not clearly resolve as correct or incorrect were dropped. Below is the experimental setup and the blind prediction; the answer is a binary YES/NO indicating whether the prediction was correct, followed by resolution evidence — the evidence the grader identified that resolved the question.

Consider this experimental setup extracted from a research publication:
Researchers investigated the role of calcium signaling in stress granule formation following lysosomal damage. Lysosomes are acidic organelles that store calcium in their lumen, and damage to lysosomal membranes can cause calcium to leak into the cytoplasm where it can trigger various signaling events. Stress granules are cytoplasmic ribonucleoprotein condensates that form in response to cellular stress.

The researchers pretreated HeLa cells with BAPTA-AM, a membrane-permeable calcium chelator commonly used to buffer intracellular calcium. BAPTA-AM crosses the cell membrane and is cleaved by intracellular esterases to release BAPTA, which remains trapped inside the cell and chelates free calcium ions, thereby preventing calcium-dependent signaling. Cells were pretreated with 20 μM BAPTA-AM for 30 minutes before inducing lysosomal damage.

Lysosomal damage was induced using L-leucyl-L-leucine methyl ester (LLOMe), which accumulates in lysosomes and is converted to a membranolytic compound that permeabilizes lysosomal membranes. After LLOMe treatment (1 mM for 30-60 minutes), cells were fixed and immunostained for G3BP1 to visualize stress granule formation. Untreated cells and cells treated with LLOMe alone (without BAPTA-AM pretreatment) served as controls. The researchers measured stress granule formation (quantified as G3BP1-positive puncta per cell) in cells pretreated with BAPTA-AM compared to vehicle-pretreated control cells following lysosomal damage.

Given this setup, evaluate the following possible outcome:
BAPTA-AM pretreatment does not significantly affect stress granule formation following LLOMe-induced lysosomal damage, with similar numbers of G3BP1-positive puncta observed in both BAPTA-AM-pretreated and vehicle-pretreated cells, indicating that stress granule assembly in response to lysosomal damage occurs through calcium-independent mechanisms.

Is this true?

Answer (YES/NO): NO